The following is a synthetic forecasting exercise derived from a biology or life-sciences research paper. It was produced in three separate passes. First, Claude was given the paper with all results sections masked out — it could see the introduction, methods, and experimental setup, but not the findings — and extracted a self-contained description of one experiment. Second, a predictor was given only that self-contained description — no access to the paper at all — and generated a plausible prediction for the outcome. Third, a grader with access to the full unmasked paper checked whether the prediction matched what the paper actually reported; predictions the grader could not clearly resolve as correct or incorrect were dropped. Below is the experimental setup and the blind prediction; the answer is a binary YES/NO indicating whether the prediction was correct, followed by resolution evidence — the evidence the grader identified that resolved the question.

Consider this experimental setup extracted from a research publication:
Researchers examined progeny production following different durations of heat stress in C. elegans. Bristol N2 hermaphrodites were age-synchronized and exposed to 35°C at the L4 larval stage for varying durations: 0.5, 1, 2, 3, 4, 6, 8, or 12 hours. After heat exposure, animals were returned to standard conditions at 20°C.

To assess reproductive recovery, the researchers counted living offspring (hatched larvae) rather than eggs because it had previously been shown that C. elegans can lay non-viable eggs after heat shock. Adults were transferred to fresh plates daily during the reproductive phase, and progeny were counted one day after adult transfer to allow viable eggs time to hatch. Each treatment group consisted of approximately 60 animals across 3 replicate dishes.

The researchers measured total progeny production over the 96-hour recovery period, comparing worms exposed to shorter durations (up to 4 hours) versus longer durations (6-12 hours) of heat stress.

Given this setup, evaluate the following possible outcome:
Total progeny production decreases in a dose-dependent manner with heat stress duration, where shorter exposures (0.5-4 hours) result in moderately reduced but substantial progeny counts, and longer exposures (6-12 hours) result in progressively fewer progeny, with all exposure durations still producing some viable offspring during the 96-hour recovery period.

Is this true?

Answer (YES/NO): NO